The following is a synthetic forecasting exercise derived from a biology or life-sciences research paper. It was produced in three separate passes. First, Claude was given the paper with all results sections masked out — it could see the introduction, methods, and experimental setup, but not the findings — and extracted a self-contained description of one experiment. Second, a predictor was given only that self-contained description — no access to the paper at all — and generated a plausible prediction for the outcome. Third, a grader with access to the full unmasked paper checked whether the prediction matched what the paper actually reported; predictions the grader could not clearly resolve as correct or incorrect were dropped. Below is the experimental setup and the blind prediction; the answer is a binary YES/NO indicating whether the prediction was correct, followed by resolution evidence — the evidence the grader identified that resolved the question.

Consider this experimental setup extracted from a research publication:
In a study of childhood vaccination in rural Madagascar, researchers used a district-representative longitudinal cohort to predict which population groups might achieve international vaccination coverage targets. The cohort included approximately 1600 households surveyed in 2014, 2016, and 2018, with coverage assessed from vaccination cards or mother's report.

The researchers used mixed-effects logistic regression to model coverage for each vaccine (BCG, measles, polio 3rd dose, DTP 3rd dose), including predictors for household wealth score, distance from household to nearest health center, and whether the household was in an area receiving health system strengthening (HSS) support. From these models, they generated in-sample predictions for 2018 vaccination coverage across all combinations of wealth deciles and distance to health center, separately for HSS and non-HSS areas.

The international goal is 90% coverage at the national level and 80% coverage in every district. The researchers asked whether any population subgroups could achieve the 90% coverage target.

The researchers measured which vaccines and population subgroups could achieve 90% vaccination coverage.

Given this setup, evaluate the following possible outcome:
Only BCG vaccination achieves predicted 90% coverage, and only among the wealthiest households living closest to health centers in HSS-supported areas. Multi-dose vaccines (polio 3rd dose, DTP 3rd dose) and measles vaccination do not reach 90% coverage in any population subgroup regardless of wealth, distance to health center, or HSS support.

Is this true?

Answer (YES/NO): YES